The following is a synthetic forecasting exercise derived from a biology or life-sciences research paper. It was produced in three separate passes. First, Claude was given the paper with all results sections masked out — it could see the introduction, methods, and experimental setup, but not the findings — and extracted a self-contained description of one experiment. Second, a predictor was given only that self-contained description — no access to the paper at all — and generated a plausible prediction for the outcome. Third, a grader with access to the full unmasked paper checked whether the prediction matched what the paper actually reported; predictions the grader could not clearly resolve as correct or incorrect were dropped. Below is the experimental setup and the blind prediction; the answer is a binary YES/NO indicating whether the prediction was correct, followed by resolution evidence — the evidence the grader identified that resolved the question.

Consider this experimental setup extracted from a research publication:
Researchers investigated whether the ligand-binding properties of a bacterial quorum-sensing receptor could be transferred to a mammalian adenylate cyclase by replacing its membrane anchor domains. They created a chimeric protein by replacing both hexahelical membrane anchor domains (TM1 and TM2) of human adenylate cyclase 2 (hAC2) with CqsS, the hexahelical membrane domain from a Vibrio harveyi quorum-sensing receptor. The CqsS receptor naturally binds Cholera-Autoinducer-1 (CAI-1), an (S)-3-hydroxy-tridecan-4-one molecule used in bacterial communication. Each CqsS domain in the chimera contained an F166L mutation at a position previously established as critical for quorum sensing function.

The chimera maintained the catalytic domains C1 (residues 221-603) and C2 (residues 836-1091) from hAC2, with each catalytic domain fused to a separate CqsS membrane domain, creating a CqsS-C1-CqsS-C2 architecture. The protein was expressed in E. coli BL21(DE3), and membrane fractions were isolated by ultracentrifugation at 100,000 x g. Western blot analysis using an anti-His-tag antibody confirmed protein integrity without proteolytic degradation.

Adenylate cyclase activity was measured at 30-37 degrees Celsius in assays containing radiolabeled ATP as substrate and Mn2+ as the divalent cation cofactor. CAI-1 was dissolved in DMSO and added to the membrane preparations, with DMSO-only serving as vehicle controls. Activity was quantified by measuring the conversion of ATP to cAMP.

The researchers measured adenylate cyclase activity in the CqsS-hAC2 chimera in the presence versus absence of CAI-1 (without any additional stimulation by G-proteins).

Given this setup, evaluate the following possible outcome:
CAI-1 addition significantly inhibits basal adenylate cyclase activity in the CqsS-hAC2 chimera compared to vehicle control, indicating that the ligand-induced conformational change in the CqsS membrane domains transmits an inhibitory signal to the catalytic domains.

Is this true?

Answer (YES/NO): NO